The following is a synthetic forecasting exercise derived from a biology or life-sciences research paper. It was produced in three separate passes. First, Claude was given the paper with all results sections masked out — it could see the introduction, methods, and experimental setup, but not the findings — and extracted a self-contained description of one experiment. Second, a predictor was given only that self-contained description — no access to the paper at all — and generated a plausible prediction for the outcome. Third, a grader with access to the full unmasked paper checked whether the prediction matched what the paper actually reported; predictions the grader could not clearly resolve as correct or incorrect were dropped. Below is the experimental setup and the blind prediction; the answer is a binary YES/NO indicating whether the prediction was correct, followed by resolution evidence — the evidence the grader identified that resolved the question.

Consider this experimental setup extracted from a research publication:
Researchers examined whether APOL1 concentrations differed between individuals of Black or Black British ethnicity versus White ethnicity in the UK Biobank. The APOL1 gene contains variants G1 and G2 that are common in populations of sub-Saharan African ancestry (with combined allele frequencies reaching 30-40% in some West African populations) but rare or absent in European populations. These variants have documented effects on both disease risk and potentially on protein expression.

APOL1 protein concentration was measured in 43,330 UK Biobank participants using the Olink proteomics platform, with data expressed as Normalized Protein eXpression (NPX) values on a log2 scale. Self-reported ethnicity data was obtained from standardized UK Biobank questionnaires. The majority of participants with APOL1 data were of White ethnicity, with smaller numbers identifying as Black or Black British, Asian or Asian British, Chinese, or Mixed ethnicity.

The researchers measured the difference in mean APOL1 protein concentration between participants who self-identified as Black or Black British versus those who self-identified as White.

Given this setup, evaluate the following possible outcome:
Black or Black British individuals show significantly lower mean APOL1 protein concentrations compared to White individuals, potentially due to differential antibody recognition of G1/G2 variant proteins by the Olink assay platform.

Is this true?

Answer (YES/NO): NO